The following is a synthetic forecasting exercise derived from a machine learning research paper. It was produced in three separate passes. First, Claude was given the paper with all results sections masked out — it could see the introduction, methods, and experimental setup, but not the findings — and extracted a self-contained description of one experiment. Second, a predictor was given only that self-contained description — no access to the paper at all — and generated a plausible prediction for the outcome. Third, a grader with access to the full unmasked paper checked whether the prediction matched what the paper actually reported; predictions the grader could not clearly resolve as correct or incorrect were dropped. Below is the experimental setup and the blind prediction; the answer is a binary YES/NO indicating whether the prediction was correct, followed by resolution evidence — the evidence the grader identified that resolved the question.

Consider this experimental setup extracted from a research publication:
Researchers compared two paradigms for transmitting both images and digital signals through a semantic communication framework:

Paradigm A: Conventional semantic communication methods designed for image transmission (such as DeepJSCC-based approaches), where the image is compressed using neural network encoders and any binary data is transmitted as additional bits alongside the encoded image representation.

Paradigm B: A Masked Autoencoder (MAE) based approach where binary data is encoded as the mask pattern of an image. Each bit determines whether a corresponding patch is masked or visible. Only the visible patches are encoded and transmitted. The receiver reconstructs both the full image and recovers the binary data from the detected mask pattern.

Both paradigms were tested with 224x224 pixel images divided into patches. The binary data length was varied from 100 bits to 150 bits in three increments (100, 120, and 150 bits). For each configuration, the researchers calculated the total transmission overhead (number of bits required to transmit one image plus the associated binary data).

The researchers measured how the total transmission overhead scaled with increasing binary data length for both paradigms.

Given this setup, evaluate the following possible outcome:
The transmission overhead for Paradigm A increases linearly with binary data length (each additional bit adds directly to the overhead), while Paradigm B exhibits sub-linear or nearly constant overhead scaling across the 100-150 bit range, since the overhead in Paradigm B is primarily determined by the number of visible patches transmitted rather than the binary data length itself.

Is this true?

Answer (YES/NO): NO